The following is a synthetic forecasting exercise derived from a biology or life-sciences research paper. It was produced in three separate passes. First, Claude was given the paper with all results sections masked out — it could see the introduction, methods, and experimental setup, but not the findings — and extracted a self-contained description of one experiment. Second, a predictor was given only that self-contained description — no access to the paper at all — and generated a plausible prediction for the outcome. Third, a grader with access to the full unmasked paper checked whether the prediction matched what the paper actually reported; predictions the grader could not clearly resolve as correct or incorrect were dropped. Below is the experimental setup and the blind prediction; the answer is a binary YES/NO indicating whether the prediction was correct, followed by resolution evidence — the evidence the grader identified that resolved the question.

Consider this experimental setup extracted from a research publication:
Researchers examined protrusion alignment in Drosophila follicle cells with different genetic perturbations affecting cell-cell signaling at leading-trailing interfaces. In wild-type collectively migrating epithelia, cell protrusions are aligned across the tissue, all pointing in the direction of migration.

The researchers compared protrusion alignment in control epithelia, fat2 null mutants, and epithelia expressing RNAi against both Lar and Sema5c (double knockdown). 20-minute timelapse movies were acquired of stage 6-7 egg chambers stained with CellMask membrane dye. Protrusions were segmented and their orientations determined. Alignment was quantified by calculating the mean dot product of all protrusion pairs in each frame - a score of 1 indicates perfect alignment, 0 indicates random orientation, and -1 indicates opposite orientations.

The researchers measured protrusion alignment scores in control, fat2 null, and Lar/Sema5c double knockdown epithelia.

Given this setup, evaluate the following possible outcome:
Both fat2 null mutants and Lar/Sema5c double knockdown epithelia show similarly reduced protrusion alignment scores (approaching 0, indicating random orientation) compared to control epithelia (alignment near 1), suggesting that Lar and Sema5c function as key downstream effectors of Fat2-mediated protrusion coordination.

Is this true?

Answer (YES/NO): YES